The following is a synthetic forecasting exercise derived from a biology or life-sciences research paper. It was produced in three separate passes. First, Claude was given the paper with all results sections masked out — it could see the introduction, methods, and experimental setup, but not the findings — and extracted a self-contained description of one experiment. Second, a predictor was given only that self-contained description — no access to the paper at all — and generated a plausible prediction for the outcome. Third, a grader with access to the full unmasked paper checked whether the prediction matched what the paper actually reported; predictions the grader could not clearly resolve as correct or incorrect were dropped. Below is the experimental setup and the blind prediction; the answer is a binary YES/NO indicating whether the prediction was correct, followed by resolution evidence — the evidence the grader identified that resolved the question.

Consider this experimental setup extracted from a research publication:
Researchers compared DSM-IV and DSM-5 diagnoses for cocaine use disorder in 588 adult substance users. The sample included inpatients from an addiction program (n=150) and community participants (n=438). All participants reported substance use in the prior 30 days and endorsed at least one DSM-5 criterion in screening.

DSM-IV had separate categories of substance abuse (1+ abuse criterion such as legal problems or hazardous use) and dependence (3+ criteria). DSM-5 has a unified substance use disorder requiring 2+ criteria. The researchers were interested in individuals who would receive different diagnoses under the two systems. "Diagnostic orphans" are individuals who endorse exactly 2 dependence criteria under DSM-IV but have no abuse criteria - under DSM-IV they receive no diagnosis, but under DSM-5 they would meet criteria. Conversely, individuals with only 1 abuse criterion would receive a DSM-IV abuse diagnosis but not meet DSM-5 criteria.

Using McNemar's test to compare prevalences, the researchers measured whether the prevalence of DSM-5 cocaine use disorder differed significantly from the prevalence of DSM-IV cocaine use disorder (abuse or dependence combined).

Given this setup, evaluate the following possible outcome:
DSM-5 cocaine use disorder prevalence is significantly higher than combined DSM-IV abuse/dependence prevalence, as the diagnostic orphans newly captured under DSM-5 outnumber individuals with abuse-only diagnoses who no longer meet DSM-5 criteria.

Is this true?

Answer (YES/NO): YES